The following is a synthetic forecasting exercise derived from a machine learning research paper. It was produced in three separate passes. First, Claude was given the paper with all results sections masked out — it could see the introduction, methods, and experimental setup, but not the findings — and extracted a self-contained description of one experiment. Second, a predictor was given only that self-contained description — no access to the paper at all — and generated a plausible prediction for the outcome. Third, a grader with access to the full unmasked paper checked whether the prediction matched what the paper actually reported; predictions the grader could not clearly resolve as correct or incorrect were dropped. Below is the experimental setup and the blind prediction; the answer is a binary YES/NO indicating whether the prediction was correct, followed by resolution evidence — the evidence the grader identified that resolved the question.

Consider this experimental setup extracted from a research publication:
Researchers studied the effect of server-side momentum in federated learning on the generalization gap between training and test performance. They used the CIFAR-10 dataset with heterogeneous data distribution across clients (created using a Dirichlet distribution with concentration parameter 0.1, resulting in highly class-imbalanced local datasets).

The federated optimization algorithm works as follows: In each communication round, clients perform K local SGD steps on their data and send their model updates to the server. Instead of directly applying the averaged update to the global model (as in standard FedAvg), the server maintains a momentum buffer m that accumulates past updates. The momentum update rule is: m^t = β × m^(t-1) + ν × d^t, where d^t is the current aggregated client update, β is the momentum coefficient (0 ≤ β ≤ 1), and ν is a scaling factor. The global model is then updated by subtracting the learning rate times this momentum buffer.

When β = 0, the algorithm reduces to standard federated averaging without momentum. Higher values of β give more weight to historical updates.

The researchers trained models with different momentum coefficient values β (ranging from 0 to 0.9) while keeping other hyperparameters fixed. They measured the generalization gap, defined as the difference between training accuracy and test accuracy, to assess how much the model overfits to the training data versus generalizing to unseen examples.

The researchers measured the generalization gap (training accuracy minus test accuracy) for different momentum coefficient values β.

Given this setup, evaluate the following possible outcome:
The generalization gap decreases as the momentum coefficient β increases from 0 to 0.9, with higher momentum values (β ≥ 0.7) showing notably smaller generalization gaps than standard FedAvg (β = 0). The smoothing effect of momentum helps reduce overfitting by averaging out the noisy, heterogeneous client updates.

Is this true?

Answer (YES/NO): NO